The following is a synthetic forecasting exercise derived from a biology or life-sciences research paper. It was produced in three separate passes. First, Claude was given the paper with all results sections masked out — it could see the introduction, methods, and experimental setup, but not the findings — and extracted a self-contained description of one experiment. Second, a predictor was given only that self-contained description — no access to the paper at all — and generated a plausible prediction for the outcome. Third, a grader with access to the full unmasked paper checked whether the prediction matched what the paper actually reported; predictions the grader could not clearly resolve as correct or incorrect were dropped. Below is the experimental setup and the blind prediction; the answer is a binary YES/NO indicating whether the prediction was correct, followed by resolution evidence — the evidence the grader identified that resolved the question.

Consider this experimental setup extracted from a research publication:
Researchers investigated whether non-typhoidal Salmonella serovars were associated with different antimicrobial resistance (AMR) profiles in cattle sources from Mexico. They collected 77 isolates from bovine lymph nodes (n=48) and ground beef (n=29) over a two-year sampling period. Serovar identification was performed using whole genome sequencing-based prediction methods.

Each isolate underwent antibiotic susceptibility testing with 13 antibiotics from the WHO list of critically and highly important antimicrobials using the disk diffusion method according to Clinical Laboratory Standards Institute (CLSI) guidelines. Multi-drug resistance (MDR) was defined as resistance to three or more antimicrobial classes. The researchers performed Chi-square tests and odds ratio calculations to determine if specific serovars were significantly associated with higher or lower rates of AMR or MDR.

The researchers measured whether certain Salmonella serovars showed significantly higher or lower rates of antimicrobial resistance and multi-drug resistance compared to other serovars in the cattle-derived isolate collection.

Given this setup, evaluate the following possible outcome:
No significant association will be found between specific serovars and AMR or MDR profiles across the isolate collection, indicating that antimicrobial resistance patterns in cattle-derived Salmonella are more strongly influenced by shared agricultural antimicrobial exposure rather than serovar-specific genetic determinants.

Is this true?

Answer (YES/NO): NO